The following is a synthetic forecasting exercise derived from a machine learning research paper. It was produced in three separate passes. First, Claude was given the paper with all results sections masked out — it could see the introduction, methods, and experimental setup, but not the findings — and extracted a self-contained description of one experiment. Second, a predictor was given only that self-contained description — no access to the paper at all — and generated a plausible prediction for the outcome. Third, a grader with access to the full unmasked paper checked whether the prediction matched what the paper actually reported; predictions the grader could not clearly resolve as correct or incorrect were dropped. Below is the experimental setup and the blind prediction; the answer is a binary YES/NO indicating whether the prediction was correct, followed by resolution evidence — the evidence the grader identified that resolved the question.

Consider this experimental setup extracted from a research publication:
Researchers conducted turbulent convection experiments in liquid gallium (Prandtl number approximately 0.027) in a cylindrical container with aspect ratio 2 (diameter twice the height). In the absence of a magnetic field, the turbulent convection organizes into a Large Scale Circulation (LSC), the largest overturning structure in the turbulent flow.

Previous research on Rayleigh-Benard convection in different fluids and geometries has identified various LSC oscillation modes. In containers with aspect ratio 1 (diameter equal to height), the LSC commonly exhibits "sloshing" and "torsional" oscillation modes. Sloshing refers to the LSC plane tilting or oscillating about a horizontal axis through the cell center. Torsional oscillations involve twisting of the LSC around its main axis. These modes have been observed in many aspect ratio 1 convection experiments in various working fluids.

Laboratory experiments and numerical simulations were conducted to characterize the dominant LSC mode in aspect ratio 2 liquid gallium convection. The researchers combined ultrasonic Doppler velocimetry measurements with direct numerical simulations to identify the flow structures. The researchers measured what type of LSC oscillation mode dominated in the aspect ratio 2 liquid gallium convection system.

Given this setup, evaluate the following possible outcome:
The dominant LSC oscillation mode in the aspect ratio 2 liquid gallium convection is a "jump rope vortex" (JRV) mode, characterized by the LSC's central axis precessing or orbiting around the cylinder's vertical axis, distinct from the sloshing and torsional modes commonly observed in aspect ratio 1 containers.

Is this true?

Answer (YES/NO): YES